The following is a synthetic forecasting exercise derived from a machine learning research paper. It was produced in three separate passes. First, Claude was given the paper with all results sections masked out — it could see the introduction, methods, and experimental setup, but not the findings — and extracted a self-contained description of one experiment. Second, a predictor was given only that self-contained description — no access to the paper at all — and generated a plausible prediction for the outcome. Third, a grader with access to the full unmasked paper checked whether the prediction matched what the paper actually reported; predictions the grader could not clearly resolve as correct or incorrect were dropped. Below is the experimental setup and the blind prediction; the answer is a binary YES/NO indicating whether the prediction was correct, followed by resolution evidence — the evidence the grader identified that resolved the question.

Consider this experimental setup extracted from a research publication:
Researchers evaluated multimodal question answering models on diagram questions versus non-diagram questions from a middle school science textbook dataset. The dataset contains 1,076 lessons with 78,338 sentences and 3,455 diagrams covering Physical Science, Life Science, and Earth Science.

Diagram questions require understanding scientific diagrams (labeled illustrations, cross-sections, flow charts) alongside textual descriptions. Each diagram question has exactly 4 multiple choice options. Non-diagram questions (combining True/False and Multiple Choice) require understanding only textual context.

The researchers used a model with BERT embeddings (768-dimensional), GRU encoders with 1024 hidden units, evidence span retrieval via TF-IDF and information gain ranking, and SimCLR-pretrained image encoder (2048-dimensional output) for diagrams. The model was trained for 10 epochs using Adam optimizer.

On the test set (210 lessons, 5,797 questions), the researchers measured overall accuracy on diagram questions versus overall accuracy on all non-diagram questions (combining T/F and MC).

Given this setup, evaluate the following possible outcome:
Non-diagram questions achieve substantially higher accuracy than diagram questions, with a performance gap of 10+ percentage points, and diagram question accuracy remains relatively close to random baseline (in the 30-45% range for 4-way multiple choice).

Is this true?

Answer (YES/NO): NO